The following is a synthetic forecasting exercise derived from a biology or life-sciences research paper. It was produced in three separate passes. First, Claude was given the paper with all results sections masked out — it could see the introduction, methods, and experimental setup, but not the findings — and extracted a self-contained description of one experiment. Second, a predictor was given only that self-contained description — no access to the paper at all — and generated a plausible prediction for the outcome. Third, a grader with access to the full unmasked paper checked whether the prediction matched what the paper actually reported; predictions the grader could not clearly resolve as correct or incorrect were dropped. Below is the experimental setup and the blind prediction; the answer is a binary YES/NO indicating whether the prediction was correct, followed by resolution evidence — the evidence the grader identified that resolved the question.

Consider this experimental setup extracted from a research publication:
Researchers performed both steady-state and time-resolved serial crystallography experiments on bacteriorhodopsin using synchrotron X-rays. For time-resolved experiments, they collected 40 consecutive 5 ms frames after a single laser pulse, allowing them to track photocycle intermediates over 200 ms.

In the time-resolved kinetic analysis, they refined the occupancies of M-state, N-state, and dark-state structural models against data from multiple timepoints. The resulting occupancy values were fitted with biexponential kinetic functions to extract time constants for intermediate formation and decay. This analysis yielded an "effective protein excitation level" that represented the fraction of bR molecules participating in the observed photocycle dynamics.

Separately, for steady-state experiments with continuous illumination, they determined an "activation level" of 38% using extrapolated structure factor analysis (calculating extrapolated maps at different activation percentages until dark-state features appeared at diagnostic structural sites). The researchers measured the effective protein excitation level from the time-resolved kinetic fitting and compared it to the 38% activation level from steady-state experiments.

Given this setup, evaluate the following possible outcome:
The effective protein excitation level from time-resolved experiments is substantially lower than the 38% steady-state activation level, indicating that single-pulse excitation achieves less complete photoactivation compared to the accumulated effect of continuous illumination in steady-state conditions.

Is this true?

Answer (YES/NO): YES